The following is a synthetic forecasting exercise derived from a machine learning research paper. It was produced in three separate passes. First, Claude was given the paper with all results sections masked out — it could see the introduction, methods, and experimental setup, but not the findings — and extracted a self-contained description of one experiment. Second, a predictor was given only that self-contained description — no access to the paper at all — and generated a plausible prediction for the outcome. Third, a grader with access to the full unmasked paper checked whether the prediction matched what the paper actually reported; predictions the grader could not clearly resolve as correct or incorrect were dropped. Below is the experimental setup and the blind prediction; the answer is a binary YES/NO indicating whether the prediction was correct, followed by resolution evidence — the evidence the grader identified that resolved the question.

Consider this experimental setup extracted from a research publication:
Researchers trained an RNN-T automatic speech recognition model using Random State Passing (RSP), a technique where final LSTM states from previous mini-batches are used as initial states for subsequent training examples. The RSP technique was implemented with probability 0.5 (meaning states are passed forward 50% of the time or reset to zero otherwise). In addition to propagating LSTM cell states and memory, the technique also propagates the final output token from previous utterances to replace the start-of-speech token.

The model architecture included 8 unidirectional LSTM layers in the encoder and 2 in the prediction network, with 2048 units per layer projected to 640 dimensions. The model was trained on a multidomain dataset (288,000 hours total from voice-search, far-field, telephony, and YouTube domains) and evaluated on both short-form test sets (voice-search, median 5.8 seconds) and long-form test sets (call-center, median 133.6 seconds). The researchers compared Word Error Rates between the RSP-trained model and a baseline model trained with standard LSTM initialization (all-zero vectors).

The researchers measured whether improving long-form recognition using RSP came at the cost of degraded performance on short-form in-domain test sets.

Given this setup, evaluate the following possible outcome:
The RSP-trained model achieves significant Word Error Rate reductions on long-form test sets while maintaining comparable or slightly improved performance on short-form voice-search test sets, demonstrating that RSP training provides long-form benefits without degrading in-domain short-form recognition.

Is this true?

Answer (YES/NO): YES